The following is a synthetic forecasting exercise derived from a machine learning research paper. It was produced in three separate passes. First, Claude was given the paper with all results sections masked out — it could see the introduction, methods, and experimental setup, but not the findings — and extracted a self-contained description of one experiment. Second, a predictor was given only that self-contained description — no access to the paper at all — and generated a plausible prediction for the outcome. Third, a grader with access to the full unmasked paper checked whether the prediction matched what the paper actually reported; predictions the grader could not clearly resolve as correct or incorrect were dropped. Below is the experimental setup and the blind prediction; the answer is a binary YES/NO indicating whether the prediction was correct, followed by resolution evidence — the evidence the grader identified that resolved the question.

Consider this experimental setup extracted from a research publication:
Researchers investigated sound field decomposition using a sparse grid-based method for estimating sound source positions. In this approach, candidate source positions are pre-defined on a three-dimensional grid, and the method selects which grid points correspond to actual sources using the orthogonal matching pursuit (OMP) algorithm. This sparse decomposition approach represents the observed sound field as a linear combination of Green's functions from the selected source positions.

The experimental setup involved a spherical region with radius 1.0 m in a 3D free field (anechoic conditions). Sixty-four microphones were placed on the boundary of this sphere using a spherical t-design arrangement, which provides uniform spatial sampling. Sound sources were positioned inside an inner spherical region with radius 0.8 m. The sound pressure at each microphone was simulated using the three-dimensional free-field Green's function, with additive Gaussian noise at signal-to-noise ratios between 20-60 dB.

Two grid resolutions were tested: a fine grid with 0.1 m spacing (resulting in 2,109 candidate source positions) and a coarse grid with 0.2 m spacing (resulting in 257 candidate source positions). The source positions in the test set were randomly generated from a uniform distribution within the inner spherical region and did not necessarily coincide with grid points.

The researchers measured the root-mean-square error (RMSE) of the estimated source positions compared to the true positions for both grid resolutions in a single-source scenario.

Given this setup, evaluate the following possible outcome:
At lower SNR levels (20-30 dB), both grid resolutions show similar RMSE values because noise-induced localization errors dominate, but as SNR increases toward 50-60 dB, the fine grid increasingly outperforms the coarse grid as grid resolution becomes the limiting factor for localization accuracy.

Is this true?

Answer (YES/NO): NO